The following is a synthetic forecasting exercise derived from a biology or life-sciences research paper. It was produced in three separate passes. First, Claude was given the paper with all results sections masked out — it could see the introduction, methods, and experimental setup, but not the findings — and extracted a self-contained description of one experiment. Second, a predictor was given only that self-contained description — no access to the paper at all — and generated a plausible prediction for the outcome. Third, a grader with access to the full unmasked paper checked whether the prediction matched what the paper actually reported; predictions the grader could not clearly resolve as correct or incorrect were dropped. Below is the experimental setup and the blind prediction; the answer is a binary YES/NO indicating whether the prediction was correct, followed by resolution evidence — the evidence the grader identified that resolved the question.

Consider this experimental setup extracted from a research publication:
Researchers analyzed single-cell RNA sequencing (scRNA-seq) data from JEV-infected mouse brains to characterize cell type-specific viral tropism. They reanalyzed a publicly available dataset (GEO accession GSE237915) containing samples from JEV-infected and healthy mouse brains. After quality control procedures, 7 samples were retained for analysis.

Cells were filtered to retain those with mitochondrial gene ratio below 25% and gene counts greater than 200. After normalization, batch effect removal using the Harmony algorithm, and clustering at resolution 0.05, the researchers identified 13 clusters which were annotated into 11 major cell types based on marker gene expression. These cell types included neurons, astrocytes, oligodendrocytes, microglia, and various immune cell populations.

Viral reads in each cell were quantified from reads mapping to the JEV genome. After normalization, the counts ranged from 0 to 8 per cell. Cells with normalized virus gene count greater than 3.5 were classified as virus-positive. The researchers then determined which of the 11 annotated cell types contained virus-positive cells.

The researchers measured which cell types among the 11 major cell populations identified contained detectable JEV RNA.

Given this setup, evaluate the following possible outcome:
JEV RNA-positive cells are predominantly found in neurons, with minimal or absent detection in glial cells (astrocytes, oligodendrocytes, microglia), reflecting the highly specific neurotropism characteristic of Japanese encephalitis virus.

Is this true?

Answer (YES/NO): NO